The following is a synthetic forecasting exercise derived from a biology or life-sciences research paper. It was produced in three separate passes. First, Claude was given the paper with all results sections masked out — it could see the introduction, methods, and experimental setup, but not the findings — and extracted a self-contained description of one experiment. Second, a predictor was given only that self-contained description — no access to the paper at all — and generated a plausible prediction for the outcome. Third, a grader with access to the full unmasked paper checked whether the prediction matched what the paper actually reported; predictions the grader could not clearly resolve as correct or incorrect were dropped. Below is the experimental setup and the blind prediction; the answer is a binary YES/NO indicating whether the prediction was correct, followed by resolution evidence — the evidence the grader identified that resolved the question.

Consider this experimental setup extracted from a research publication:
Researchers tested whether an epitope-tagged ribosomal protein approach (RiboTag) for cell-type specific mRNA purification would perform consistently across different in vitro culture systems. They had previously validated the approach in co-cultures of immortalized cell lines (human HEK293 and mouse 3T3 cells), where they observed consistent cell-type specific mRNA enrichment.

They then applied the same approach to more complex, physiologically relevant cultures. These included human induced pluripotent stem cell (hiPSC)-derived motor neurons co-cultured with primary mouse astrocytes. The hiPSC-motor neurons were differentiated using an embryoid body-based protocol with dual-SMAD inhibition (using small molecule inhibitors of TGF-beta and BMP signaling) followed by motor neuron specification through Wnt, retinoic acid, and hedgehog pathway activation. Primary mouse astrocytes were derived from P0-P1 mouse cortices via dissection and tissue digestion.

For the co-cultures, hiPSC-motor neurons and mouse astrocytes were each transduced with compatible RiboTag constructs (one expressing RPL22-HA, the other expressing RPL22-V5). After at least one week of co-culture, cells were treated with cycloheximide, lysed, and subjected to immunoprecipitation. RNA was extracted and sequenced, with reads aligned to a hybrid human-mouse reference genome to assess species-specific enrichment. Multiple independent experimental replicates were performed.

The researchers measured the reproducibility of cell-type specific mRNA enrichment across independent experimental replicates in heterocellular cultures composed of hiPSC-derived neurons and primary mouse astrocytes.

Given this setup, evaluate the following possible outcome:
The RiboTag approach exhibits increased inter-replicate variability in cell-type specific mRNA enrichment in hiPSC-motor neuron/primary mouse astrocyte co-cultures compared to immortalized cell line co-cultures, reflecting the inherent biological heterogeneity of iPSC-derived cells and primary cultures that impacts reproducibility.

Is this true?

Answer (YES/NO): YES